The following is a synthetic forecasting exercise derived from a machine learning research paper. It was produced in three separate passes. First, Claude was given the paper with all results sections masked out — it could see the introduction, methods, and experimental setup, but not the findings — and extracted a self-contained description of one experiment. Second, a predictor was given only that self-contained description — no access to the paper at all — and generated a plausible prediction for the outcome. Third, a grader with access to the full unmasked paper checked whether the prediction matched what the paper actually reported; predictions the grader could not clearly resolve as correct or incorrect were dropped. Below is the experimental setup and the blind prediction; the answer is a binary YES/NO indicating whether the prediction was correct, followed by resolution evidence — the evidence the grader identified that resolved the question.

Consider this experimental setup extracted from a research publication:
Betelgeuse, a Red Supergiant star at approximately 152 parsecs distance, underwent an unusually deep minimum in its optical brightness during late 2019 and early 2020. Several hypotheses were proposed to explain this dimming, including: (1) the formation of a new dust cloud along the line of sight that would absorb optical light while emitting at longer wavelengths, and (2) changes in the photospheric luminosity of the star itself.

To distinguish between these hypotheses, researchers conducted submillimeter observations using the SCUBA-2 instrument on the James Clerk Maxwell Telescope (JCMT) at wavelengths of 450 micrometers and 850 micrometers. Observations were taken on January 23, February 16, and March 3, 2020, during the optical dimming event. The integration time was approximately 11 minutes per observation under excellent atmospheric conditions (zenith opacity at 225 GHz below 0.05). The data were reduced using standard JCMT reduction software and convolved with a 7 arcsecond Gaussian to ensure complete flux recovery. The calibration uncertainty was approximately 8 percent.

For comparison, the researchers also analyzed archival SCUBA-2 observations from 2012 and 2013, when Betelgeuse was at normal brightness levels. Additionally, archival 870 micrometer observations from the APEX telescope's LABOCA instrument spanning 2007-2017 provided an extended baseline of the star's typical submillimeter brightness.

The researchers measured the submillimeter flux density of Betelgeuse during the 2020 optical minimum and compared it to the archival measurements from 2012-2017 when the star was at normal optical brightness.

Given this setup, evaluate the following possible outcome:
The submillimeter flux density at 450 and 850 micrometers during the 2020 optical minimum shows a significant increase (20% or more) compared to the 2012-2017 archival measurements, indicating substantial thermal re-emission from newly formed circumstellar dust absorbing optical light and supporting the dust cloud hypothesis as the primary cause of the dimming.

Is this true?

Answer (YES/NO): NO